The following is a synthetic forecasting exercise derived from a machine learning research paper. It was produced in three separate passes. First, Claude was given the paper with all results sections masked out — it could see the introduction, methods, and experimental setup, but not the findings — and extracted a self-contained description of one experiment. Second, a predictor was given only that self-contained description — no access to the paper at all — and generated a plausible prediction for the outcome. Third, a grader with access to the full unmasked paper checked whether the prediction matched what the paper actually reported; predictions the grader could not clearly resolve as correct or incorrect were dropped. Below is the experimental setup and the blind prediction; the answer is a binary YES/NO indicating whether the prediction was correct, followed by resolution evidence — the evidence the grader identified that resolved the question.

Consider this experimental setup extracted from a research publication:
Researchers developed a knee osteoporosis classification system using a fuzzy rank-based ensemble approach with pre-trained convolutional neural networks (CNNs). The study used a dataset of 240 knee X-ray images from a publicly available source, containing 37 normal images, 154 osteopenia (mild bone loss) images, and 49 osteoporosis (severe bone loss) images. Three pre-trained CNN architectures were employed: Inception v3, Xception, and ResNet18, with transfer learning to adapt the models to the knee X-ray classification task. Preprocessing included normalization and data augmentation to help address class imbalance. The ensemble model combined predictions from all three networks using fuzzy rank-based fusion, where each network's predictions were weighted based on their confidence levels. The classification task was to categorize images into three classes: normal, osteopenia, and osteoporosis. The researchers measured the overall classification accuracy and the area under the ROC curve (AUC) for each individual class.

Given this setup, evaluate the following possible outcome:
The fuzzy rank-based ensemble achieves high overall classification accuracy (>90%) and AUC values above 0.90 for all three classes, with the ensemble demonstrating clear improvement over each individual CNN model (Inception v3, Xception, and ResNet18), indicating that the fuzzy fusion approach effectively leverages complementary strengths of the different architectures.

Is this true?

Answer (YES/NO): NO